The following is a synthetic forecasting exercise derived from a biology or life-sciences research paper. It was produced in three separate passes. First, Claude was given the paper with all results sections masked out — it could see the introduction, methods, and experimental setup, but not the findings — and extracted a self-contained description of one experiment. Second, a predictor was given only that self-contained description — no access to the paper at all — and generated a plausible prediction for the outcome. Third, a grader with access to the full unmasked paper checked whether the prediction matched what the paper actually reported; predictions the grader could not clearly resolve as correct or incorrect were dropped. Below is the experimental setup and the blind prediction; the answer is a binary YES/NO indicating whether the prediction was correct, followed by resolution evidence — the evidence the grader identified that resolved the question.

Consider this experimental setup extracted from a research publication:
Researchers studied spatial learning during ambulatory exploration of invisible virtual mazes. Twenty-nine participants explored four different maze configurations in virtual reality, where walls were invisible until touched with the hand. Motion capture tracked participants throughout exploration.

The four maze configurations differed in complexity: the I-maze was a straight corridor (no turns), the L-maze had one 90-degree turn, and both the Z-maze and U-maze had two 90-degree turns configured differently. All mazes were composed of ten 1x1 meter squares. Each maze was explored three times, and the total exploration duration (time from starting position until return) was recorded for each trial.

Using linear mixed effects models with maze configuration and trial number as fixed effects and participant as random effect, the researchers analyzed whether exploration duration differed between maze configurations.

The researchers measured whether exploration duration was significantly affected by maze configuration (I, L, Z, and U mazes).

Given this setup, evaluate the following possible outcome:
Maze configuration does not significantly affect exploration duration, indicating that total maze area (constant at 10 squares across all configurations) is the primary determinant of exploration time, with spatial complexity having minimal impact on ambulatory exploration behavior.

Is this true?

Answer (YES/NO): NO